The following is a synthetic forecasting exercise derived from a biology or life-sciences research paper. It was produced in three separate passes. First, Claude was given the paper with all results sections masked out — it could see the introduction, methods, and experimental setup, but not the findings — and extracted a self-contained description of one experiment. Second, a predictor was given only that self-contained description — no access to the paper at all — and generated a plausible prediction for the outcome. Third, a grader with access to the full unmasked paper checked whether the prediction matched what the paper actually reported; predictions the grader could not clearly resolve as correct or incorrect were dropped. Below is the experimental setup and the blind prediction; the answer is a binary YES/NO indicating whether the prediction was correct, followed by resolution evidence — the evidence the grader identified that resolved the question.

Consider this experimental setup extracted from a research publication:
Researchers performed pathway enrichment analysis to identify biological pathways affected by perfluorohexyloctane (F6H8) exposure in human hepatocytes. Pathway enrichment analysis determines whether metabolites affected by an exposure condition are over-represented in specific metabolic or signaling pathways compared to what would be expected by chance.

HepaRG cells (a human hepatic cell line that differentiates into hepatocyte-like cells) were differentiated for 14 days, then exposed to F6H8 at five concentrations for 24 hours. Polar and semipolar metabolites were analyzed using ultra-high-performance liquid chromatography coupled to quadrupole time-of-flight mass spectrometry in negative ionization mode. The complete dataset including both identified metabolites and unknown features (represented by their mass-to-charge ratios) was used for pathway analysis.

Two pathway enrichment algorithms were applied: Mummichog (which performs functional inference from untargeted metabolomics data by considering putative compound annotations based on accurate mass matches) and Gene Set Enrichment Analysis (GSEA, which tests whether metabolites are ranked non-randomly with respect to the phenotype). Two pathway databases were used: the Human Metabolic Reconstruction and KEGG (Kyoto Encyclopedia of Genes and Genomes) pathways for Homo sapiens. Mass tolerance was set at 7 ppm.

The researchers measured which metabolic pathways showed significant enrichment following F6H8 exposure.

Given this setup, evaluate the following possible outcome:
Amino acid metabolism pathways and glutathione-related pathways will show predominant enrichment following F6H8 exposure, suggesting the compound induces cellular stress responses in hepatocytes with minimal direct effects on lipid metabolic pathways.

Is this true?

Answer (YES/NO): NO